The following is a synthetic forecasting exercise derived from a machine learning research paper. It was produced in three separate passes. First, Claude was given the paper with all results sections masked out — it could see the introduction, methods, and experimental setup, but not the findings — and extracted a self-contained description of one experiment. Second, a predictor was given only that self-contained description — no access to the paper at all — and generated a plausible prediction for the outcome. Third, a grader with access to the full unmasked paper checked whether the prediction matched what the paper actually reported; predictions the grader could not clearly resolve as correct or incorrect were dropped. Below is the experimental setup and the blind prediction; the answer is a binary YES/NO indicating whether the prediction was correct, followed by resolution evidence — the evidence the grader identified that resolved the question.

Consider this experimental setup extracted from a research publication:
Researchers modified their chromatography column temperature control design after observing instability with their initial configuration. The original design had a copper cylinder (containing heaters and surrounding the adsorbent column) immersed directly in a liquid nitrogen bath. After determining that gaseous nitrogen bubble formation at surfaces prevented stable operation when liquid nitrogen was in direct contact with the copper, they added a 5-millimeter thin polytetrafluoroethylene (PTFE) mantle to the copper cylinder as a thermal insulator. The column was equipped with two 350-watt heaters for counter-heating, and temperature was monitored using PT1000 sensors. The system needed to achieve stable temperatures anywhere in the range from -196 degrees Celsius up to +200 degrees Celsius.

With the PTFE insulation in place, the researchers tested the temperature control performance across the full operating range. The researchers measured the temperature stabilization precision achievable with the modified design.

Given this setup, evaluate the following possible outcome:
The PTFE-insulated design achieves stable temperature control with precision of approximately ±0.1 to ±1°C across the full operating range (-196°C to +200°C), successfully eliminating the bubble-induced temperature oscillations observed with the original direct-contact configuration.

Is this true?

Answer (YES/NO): YES